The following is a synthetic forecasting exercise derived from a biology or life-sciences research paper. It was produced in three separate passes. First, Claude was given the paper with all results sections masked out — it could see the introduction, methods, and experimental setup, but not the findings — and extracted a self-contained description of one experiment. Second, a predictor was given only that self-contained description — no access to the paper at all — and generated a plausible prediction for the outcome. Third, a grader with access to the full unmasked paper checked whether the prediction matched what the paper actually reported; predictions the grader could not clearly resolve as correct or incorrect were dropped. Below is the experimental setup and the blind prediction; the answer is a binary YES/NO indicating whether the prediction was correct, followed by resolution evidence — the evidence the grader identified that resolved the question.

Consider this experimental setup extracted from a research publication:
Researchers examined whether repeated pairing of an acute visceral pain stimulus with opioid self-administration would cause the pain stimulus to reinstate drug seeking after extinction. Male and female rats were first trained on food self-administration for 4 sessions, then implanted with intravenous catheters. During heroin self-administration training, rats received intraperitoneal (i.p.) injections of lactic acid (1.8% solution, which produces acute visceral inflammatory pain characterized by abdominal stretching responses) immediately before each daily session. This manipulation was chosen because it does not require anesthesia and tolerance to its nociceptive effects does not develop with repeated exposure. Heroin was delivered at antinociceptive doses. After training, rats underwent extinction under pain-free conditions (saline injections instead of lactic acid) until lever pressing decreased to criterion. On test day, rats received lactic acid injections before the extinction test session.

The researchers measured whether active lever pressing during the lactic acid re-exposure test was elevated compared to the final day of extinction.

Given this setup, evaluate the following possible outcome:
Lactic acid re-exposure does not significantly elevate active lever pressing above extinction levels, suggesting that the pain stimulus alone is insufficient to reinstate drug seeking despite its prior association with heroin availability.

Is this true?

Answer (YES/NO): YES